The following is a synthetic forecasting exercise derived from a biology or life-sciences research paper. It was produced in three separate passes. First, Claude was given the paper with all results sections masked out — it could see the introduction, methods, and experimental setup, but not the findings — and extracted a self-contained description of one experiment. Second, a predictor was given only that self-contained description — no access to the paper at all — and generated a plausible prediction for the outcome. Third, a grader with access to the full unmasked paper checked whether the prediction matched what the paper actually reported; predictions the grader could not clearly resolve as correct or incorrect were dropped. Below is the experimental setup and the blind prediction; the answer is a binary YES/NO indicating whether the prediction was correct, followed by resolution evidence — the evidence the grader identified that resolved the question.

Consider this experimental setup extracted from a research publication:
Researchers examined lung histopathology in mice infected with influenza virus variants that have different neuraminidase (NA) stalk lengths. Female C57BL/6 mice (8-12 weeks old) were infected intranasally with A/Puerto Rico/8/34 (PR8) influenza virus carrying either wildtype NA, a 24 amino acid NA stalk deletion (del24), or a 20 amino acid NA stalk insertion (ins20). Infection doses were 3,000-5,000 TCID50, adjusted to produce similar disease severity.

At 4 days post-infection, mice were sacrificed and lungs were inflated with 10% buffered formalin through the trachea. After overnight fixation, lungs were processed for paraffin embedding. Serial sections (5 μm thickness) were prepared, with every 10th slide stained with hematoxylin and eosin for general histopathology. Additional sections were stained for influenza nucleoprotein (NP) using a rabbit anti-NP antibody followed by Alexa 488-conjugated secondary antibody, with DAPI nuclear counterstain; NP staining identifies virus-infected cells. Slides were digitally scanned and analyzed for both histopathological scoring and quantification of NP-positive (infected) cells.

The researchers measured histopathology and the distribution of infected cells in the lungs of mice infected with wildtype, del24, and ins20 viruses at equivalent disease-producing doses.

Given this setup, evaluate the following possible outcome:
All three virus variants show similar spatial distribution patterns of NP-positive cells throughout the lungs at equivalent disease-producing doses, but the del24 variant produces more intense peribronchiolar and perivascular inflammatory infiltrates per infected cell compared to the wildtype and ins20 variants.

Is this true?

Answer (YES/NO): NO